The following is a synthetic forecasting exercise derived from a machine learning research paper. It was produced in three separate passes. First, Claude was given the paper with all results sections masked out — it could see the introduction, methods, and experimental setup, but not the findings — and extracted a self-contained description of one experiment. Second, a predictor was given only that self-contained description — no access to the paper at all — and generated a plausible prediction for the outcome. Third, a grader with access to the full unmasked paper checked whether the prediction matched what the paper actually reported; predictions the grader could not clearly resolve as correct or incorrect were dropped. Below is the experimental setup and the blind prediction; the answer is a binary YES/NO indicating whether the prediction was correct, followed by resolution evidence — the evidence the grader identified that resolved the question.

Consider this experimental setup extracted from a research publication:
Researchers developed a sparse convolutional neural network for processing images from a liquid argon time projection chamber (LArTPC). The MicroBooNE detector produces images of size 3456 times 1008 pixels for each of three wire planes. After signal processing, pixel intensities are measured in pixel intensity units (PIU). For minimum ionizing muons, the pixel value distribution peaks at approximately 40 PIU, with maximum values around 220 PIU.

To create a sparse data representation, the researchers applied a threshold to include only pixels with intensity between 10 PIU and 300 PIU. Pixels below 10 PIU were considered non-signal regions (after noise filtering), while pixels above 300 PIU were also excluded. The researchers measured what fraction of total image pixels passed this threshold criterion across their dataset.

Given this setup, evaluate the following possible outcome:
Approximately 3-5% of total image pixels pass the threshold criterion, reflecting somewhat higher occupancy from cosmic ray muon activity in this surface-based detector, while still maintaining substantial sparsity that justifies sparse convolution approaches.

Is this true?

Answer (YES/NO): NO